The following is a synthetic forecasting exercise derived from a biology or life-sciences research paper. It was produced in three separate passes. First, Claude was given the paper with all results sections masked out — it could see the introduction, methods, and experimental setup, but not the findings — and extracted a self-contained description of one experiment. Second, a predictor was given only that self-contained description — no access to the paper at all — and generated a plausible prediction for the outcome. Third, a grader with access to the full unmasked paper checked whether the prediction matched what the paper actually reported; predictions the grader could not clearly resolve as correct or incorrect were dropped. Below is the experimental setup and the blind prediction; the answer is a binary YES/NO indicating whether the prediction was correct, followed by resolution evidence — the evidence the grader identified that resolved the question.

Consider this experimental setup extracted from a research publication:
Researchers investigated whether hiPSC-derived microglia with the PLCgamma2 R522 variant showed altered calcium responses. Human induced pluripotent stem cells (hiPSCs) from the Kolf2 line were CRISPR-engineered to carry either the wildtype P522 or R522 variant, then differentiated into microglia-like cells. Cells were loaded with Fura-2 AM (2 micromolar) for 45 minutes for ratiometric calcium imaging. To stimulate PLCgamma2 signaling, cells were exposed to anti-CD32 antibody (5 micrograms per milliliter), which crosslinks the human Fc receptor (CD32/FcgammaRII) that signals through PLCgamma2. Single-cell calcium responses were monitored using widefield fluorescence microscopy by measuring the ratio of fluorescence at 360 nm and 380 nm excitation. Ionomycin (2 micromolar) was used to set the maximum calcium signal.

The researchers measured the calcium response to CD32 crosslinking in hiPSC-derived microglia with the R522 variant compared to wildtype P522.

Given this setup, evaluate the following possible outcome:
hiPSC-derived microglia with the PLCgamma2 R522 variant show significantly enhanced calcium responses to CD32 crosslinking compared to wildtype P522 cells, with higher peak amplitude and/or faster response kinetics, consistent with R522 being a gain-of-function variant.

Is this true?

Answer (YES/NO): YES